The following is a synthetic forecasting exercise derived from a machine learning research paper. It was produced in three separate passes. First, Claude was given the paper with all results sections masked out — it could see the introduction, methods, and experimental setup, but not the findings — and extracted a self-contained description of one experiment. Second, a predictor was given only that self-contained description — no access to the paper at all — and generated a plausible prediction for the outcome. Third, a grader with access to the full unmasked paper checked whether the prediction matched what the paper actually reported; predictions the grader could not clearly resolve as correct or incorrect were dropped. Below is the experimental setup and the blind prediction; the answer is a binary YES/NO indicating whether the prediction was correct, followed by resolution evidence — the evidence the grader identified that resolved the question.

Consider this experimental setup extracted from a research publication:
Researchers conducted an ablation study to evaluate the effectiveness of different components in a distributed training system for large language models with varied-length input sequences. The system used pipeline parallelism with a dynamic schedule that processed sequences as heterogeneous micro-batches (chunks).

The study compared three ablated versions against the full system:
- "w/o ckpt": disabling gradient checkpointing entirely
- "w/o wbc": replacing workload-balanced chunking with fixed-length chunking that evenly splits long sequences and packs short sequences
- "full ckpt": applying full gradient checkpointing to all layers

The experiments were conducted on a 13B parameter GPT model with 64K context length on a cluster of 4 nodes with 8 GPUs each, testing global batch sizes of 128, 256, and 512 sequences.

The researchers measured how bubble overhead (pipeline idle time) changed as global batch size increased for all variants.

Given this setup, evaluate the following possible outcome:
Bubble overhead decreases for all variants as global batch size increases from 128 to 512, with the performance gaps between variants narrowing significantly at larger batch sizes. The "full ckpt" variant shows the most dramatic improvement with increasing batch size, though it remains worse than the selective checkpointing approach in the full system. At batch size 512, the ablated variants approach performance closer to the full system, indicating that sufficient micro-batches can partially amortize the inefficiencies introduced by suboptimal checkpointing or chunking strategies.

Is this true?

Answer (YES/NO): NO